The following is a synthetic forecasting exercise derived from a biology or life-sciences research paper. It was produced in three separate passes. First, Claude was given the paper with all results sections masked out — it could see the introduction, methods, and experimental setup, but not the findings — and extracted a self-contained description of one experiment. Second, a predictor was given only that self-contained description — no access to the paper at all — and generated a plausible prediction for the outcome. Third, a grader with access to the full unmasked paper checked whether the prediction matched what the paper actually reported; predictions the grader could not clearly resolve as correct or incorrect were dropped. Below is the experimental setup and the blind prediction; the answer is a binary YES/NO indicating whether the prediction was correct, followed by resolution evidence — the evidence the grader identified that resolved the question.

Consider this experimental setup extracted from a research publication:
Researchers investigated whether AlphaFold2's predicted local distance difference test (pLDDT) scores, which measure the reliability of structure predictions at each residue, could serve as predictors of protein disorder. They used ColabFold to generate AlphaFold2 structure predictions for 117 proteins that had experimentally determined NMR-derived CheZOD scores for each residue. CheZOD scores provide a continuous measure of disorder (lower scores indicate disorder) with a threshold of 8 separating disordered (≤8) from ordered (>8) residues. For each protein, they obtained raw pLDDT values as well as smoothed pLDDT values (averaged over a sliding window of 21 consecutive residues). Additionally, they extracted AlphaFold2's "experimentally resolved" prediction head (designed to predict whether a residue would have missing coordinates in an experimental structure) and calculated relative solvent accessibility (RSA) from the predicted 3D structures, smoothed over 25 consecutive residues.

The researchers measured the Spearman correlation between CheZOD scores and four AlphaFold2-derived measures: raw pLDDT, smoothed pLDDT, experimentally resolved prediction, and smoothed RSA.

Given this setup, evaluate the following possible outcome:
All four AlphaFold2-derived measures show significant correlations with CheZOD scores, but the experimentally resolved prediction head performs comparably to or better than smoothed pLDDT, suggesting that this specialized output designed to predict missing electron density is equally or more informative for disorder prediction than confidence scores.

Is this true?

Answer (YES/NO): YES